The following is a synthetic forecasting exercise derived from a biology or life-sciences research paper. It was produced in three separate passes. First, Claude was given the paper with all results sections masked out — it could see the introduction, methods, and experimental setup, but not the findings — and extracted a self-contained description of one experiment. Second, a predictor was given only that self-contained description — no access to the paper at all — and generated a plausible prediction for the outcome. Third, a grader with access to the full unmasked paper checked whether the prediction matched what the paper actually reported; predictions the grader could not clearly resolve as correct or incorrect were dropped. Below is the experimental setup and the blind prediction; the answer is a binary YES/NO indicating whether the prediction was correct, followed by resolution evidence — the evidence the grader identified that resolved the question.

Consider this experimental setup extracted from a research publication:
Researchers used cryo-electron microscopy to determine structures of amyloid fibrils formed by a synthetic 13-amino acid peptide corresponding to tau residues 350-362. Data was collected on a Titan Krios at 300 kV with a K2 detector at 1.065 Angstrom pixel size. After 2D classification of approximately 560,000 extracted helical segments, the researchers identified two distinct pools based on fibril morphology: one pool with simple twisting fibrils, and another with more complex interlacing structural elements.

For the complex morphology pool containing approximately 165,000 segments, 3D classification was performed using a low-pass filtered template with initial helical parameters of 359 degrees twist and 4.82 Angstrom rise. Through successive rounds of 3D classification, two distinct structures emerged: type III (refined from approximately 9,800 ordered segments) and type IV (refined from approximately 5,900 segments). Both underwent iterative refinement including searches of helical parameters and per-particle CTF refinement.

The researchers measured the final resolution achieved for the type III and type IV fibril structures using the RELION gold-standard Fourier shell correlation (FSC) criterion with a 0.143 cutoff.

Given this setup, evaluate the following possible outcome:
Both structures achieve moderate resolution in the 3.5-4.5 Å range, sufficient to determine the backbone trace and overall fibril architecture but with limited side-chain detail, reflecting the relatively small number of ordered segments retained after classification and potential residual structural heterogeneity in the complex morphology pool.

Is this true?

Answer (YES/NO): YES